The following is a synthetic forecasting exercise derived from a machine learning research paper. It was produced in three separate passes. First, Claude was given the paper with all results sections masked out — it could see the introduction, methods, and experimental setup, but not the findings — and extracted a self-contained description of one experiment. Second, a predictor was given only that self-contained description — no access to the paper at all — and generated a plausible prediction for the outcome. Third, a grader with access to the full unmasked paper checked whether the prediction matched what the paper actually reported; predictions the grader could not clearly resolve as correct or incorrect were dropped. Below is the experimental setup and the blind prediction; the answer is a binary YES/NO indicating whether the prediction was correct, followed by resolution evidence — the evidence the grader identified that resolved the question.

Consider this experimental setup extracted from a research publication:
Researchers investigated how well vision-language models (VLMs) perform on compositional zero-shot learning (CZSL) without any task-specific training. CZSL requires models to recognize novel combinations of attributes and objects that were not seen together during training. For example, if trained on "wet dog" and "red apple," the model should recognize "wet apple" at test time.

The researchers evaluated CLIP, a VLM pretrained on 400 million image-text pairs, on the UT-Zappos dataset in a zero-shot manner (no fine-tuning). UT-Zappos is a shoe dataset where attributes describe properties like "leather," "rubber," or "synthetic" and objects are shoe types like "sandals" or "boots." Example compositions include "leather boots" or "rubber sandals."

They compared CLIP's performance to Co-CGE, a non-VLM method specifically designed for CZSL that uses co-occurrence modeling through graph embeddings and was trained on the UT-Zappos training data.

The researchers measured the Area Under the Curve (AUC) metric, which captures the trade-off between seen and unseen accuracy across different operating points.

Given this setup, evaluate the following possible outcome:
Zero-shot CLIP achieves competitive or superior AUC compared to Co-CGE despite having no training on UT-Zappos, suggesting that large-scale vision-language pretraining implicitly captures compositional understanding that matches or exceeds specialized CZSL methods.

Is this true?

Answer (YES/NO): NO